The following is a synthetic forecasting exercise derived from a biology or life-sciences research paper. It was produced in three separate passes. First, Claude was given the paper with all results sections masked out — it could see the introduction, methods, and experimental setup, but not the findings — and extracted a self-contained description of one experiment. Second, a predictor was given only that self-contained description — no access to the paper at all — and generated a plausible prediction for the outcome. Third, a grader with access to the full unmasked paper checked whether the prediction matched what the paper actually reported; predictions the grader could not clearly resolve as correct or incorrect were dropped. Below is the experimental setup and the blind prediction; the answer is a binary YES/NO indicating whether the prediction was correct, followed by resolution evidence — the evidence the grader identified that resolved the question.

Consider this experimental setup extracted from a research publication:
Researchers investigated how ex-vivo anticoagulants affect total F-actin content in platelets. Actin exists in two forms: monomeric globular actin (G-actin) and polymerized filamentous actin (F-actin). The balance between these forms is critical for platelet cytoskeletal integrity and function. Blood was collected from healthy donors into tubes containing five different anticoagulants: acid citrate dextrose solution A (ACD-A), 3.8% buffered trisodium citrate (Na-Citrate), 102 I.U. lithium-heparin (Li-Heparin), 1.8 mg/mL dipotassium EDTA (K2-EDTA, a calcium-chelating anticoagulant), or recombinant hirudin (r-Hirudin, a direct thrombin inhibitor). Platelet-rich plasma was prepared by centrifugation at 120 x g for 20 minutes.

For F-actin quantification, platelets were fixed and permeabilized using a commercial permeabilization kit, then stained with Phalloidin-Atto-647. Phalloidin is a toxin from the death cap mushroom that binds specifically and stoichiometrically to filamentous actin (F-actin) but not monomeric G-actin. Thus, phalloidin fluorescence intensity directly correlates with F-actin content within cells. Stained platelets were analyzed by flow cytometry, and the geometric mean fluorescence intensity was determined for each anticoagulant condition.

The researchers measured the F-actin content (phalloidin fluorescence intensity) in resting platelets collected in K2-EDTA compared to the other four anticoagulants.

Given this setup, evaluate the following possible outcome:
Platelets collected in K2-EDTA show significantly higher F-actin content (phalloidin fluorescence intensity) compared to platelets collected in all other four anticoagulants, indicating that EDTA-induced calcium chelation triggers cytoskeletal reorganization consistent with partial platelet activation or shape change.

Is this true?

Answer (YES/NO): NO